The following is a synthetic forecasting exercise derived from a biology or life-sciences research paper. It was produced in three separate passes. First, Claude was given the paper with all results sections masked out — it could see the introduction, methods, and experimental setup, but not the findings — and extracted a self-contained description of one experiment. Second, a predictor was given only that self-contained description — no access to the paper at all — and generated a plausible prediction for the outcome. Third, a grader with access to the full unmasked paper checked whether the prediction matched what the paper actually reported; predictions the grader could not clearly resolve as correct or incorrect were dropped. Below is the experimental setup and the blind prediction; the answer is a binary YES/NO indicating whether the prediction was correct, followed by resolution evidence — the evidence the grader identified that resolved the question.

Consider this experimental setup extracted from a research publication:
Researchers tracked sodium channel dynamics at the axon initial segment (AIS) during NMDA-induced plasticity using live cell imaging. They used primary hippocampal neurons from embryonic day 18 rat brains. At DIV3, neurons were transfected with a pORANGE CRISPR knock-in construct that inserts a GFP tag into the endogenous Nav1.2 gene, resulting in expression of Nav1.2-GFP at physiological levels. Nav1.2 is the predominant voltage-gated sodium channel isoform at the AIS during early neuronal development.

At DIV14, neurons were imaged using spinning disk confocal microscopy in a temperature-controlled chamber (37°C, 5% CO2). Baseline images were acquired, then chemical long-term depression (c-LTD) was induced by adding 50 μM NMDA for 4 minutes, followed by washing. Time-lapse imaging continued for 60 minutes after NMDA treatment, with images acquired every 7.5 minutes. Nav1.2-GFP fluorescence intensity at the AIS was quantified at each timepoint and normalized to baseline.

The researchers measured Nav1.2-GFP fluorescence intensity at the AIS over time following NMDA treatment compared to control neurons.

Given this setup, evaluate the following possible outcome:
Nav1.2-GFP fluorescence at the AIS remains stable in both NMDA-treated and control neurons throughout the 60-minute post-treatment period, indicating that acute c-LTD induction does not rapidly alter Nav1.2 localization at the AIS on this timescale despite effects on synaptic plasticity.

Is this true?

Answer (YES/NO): NO